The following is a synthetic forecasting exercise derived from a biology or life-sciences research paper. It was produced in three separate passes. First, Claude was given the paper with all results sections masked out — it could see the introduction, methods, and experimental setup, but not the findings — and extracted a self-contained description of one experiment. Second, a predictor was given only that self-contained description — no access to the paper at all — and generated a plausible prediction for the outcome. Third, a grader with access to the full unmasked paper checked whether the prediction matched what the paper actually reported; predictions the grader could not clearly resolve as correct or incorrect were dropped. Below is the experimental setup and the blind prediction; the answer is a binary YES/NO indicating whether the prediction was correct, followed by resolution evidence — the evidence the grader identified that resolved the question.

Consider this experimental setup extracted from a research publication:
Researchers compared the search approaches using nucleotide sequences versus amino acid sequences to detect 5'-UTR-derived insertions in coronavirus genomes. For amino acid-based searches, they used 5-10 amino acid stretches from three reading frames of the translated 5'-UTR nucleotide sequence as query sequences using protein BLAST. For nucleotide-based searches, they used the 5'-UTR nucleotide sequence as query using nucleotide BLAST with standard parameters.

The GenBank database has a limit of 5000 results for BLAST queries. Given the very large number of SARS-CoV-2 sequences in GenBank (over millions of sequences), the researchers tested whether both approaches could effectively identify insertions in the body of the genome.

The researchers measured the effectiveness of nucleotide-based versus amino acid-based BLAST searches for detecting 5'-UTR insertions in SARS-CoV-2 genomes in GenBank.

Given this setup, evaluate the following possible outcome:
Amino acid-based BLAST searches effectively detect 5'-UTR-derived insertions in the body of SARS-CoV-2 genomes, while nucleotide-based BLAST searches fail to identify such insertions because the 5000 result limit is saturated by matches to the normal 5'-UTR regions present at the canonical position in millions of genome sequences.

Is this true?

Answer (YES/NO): YES